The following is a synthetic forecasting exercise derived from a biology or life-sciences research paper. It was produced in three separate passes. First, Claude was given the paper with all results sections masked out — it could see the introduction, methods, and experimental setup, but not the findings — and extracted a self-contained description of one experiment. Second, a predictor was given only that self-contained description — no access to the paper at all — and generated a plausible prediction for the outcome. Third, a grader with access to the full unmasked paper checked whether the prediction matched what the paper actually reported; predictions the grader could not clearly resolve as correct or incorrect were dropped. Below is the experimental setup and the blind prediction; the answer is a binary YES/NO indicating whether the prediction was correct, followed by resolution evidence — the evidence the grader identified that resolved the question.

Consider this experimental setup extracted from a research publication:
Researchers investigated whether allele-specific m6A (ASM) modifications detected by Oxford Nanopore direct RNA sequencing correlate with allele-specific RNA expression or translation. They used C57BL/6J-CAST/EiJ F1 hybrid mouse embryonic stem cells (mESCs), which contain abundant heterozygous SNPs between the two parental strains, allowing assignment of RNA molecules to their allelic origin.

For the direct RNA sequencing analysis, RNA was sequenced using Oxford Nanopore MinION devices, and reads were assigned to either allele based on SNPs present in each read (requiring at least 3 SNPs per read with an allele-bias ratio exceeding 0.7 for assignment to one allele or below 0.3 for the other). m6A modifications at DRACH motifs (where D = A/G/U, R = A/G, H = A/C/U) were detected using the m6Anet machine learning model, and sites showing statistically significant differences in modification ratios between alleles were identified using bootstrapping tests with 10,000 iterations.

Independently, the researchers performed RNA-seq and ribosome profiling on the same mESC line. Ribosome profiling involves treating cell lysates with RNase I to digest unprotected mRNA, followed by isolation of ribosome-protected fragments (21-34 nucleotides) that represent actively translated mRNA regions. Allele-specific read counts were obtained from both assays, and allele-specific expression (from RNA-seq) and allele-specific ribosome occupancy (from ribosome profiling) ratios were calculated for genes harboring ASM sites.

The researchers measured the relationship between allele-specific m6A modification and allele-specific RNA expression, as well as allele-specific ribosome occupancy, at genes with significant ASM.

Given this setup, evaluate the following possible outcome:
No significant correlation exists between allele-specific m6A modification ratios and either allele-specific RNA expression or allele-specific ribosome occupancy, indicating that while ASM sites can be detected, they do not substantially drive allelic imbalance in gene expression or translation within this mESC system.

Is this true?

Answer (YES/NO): NO